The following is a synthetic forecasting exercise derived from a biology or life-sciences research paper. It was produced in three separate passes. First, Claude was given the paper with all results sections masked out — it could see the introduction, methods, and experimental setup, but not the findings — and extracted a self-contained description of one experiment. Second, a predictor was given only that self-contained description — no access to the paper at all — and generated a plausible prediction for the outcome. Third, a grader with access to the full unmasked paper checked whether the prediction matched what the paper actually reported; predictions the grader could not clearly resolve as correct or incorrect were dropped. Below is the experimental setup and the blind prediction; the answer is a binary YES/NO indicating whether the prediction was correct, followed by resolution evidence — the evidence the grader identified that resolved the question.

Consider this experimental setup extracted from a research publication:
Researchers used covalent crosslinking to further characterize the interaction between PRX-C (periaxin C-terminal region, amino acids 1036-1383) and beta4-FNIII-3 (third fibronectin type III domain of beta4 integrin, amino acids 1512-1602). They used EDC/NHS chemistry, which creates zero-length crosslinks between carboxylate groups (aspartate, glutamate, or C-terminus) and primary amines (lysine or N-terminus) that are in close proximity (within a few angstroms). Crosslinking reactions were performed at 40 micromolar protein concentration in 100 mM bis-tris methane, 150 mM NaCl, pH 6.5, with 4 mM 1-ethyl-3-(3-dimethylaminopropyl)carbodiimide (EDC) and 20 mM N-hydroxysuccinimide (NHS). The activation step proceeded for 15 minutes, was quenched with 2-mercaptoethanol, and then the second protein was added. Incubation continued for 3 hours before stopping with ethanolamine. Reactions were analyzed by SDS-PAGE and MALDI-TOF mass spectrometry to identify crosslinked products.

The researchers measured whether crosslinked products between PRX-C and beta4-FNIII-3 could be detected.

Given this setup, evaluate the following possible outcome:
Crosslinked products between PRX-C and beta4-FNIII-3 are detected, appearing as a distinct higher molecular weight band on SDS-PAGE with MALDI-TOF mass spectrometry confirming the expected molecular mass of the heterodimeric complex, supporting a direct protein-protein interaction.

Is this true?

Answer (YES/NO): NO